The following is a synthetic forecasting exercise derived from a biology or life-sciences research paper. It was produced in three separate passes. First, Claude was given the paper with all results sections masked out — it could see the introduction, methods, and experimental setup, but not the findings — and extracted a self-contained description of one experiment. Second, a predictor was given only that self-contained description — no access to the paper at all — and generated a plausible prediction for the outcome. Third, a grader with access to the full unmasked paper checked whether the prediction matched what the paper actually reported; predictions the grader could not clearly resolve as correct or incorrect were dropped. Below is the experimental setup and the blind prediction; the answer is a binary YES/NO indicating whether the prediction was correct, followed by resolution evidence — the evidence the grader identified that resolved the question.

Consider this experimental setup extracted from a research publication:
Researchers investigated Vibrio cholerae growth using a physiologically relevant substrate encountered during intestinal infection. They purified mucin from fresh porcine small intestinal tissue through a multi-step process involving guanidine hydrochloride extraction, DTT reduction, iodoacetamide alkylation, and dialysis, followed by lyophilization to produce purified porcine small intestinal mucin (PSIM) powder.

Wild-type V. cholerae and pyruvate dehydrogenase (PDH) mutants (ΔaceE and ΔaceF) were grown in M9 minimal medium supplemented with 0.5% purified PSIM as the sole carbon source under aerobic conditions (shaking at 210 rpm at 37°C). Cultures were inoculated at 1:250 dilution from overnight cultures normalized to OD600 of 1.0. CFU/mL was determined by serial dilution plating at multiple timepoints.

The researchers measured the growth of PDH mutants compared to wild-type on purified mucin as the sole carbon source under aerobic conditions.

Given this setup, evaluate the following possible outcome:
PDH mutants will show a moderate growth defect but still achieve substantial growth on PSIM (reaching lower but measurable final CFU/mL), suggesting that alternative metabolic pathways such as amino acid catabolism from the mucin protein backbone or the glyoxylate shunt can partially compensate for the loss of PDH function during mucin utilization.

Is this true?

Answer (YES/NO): NO